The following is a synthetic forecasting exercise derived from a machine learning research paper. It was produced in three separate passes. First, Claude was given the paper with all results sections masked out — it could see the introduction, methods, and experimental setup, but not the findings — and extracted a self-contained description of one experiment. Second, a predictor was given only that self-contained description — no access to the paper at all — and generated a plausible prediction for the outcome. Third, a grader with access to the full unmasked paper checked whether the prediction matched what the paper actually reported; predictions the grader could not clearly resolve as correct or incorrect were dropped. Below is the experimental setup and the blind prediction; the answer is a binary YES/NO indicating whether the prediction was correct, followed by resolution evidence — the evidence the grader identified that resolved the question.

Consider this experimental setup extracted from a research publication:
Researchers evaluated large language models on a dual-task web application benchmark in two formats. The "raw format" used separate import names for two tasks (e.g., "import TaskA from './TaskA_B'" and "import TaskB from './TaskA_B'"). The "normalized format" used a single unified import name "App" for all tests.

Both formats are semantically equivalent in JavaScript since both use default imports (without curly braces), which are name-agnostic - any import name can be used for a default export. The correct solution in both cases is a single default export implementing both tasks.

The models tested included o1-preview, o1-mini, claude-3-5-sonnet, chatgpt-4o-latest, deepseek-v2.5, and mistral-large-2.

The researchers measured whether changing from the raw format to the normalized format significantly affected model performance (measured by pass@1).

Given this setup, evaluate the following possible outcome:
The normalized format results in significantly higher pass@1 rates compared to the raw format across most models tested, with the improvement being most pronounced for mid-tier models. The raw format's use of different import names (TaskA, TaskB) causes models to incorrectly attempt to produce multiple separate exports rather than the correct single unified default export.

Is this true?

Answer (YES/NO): NO